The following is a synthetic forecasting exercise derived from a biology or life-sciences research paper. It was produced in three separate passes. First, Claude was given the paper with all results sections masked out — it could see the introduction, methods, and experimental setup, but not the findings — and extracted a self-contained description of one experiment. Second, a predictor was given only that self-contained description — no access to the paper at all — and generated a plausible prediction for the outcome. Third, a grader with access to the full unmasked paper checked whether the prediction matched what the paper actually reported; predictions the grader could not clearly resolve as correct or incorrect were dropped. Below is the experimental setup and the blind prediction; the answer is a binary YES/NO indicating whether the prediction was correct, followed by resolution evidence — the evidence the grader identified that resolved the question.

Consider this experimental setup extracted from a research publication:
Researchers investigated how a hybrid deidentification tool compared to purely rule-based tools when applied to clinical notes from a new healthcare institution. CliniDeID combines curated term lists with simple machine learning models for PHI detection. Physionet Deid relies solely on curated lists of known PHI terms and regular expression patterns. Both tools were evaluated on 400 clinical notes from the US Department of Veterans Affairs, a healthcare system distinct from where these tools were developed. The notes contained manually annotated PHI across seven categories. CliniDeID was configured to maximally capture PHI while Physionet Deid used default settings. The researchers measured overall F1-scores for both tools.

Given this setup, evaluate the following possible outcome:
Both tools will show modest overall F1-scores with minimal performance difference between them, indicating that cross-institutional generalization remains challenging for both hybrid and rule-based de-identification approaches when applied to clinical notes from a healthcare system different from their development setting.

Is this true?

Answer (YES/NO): NO